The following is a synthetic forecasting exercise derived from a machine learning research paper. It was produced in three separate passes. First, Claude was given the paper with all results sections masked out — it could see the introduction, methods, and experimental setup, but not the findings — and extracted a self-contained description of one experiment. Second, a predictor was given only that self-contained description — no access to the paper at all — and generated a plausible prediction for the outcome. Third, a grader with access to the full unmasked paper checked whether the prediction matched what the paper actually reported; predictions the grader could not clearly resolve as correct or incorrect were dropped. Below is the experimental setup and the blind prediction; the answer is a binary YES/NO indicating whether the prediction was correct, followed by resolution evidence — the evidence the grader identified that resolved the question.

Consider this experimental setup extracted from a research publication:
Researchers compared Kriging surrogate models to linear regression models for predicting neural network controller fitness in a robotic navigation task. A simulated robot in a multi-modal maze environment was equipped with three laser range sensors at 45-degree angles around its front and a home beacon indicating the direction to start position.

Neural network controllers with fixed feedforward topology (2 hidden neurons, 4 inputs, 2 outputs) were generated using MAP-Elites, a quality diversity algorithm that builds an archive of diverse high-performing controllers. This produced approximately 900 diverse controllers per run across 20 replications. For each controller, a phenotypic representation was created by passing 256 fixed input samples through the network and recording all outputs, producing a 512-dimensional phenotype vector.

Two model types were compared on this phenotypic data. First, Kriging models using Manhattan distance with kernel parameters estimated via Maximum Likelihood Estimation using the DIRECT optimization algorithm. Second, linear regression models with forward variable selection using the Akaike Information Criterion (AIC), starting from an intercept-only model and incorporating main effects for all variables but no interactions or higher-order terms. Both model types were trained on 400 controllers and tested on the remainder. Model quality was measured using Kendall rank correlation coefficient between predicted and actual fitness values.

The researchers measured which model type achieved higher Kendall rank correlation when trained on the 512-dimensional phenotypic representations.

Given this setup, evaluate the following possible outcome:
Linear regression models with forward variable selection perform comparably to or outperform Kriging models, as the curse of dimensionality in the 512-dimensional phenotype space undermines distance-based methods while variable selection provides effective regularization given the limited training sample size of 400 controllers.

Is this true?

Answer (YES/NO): NO